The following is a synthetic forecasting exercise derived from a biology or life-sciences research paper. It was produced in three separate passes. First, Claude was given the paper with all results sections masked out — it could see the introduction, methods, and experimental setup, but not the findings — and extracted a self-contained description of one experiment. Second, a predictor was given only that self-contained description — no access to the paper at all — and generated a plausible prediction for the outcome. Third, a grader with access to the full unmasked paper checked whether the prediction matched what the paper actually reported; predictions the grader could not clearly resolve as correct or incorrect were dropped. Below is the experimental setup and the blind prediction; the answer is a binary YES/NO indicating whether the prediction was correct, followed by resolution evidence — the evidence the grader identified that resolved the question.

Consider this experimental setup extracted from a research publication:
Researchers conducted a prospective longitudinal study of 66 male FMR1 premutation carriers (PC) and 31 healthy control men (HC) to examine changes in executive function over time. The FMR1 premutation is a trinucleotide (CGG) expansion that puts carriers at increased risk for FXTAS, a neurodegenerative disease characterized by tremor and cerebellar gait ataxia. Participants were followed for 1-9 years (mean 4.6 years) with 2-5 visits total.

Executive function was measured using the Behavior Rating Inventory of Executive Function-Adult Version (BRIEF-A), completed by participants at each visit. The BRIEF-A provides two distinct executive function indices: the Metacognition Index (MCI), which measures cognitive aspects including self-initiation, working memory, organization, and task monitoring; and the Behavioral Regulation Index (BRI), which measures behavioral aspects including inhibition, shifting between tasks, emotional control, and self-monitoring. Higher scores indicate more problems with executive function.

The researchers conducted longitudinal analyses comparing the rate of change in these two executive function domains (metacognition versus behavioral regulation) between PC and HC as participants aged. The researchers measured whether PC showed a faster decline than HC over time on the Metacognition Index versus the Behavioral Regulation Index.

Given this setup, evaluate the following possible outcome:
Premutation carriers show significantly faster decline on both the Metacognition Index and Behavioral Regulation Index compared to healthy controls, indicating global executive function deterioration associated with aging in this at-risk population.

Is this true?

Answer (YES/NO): NO